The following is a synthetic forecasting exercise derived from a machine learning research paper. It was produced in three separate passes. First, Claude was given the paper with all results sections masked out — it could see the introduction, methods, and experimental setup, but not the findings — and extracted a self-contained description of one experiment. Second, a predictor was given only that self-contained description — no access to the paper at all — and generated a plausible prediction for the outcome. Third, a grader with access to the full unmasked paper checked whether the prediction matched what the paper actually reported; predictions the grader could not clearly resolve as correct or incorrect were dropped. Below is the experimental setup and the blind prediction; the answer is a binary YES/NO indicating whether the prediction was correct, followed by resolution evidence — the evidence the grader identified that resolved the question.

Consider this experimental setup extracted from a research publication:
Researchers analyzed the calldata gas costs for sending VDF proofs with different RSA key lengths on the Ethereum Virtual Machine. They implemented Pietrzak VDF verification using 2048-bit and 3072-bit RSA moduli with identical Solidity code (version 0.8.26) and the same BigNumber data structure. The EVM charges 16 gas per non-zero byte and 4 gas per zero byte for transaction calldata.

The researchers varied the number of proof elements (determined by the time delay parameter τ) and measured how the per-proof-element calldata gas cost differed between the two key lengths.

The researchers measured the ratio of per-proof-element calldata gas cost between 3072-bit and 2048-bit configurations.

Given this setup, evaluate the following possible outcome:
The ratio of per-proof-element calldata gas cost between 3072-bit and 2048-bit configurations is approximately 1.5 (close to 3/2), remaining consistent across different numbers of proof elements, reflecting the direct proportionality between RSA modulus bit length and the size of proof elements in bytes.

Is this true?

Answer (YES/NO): NO